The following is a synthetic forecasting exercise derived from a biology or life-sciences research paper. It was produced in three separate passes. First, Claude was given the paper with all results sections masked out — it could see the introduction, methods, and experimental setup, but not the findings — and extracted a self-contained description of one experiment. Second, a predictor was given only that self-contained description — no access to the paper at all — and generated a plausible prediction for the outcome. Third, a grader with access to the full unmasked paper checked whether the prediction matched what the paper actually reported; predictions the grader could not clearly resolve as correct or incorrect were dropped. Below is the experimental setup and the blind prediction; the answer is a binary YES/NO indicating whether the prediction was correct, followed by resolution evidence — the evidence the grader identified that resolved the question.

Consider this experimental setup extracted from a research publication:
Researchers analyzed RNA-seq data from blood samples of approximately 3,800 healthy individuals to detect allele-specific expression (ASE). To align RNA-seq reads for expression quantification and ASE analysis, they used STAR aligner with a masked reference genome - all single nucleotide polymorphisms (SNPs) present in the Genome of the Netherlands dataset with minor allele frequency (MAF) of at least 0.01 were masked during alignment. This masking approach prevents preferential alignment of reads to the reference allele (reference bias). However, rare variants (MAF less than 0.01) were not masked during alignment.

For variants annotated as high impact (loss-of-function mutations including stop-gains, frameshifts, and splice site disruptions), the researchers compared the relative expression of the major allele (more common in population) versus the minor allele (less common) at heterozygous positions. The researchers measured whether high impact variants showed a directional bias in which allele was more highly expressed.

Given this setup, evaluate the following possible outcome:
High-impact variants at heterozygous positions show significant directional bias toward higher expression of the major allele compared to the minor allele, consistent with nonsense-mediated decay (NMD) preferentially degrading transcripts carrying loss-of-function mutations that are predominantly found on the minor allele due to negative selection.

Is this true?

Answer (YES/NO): YES